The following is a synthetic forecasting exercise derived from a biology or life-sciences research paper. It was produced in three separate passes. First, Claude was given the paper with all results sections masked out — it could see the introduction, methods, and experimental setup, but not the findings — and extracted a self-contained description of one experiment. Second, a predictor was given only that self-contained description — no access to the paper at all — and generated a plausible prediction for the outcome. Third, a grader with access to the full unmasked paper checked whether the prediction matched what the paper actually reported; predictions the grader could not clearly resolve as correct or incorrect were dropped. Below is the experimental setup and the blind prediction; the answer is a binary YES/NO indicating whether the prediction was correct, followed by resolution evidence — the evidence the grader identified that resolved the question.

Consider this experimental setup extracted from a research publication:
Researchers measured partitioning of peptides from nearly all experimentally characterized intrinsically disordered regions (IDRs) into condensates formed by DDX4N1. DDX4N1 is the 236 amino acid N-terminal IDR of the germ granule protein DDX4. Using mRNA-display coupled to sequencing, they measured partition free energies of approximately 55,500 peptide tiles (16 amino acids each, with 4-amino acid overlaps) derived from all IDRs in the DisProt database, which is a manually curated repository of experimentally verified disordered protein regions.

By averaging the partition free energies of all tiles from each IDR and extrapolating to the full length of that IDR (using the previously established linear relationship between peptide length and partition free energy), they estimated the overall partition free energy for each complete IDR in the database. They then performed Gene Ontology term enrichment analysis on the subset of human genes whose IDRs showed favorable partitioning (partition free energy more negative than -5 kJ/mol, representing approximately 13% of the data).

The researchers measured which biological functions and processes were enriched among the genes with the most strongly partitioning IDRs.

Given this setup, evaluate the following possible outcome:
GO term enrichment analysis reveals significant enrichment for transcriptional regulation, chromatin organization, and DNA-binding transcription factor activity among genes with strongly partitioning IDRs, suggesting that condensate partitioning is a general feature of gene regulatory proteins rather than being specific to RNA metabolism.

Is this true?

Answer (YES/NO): NO